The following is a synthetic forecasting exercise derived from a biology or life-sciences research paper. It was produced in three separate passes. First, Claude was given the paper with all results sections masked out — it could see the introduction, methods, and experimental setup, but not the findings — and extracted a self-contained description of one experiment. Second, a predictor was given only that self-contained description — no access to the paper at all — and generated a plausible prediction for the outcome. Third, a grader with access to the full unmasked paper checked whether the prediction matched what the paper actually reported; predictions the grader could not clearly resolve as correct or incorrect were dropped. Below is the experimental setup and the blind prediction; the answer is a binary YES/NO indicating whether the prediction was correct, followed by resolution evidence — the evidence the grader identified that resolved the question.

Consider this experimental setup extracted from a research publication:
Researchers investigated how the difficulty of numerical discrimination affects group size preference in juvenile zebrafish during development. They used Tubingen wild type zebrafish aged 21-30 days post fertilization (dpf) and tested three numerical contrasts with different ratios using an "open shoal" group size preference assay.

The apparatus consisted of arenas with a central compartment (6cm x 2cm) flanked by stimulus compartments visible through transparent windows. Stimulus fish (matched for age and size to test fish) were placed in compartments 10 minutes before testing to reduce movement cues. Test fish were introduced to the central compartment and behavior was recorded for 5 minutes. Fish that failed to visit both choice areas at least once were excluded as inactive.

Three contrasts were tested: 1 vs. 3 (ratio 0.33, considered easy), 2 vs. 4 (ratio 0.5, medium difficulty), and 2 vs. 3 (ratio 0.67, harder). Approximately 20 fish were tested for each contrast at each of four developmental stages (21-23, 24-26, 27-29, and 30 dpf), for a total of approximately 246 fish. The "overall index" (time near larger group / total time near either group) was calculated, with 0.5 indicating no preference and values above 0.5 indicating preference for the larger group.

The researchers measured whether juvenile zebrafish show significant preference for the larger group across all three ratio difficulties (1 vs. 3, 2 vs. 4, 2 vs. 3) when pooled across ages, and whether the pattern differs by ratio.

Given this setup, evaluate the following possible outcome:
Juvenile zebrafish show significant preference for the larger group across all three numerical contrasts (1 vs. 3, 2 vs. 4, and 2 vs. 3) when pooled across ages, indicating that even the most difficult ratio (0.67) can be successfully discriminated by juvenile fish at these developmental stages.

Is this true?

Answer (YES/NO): NO